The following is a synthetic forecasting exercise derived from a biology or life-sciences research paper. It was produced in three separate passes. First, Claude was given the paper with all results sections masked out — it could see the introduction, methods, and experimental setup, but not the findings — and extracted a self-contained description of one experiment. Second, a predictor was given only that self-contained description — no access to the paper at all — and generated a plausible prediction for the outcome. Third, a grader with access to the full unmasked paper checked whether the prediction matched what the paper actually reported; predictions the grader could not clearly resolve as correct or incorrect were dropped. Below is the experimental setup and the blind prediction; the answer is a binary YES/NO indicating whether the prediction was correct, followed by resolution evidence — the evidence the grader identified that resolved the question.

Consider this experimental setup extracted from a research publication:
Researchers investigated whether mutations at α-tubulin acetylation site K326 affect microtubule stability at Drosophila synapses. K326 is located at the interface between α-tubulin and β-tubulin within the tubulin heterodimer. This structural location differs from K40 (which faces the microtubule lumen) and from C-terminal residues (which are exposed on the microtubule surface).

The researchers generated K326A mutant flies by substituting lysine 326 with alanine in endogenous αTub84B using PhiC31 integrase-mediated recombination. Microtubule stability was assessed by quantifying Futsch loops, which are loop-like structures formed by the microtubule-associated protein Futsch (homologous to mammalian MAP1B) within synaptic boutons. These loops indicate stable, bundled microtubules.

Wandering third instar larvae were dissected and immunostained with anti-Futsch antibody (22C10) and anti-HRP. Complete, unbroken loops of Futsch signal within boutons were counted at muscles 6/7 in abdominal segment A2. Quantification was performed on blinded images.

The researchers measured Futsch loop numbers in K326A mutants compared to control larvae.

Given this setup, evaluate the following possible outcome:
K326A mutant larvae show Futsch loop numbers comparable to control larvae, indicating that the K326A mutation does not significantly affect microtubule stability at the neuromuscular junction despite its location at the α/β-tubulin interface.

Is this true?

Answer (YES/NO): NO